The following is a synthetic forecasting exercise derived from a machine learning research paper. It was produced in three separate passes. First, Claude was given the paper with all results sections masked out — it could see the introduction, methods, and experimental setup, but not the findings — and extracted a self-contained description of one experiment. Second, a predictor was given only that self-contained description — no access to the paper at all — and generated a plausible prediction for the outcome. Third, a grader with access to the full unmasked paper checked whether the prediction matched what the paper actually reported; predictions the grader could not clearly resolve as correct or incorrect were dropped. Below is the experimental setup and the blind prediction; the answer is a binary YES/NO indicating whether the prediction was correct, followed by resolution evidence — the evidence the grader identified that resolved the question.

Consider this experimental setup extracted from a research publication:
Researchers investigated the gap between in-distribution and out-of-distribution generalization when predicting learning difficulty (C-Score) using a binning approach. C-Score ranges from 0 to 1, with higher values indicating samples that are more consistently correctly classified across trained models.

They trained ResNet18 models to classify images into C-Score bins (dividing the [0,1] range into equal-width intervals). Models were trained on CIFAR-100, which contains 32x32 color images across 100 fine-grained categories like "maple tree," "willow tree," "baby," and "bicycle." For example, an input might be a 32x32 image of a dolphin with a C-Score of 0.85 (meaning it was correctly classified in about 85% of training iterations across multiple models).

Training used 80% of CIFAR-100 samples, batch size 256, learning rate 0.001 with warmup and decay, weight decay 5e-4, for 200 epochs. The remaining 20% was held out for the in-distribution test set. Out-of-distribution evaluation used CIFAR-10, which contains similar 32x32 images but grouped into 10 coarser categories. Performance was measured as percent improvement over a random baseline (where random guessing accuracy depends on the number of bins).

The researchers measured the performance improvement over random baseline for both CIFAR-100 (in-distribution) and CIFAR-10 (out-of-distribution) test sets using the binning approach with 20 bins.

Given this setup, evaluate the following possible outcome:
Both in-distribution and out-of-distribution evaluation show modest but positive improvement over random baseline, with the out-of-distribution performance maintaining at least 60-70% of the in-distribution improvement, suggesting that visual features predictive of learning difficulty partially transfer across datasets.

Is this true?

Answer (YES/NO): NO